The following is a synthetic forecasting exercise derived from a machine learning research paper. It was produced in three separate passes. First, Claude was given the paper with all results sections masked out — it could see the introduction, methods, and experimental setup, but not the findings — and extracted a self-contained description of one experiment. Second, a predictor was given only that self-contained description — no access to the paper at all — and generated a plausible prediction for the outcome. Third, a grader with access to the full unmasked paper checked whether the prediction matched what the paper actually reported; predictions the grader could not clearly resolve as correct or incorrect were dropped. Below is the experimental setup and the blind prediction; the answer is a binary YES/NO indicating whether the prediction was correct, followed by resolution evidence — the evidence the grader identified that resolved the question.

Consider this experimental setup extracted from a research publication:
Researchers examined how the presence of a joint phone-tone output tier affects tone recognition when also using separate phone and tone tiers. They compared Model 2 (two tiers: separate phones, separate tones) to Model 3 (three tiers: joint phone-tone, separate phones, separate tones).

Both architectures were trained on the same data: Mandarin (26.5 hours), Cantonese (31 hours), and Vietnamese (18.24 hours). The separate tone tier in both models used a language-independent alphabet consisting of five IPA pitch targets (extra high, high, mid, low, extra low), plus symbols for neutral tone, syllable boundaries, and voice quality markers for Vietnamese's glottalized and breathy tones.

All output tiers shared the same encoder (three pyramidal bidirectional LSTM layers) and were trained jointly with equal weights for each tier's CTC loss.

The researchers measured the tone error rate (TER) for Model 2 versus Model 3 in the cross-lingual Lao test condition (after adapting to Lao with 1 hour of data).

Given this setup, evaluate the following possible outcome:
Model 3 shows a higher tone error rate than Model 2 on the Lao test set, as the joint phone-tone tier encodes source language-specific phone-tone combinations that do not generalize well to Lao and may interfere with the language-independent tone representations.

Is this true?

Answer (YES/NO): YES